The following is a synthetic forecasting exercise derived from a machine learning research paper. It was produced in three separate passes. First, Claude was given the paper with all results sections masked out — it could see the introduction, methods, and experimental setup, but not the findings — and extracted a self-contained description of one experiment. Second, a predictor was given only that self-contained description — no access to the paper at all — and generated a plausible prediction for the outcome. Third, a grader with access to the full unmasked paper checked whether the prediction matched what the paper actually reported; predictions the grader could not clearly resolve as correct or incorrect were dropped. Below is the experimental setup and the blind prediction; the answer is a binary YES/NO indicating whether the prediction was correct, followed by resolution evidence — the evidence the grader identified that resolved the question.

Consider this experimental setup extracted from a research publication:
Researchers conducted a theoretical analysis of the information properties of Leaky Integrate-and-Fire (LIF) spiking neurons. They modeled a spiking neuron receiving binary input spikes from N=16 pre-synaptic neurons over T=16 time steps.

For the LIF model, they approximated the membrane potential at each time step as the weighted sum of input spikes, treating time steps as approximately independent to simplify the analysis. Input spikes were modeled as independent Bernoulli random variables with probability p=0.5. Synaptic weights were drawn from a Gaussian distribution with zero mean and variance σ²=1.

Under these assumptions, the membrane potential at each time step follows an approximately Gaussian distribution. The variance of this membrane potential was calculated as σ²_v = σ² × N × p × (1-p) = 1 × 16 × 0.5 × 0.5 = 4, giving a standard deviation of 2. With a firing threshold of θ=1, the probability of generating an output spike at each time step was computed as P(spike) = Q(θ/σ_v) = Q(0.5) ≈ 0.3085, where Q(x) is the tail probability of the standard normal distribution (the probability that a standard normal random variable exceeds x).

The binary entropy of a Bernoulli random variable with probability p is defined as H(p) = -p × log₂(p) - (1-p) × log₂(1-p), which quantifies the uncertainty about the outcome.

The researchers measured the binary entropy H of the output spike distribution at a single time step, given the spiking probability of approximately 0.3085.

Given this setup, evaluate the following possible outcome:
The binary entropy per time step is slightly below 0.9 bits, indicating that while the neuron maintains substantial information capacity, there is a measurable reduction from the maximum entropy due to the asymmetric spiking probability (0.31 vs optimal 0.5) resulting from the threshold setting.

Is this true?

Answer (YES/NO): YES